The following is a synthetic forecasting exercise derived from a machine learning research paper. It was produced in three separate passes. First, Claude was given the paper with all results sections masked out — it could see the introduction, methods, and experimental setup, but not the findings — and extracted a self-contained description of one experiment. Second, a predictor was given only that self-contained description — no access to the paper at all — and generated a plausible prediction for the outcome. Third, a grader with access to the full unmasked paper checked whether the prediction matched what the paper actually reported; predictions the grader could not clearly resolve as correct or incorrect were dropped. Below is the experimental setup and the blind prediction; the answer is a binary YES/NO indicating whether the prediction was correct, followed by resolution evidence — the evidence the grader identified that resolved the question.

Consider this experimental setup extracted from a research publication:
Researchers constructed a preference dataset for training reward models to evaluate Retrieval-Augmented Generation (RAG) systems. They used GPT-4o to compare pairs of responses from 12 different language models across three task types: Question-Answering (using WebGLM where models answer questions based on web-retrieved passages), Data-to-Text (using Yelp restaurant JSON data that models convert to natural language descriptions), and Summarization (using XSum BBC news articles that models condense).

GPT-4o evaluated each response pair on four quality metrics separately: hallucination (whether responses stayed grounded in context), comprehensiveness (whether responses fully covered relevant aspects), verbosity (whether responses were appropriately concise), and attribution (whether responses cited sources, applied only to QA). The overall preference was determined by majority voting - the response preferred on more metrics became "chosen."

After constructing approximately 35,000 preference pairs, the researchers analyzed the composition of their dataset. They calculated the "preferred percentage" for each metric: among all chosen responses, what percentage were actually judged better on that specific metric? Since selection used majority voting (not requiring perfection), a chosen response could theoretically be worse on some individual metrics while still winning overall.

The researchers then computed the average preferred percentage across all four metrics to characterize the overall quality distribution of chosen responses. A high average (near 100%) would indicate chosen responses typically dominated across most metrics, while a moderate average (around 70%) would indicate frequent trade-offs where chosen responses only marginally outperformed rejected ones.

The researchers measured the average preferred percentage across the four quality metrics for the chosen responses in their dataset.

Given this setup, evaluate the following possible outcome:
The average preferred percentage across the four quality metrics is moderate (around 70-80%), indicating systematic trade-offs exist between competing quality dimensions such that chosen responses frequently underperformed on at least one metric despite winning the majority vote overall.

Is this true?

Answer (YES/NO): NO